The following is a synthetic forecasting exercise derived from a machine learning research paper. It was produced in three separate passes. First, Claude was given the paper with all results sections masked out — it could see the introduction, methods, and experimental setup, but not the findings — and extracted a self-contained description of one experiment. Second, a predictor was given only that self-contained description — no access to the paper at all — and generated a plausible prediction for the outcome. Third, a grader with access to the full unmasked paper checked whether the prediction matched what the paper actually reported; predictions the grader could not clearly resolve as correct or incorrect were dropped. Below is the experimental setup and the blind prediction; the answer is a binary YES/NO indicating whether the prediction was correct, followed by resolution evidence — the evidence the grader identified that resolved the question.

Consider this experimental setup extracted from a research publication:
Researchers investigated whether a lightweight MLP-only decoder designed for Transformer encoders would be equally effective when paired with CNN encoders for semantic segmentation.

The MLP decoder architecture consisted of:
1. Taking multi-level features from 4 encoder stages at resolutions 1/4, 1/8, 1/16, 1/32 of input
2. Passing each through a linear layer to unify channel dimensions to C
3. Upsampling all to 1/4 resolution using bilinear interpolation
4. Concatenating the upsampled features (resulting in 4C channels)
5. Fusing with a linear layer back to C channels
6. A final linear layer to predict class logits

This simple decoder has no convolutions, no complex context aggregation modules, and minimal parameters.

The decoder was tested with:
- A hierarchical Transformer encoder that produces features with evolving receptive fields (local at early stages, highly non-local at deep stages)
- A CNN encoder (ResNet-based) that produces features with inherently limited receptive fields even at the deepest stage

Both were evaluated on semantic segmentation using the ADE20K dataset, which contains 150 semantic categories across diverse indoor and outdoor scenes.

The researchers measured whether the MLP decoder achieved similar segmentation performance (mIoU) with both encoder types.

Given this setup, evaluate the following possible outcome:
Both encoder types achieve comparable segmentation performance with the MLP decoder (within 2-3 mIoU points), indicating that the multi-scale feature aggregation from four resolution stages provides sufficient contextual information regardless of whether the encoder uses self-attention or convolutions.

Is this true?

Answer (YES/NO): NO